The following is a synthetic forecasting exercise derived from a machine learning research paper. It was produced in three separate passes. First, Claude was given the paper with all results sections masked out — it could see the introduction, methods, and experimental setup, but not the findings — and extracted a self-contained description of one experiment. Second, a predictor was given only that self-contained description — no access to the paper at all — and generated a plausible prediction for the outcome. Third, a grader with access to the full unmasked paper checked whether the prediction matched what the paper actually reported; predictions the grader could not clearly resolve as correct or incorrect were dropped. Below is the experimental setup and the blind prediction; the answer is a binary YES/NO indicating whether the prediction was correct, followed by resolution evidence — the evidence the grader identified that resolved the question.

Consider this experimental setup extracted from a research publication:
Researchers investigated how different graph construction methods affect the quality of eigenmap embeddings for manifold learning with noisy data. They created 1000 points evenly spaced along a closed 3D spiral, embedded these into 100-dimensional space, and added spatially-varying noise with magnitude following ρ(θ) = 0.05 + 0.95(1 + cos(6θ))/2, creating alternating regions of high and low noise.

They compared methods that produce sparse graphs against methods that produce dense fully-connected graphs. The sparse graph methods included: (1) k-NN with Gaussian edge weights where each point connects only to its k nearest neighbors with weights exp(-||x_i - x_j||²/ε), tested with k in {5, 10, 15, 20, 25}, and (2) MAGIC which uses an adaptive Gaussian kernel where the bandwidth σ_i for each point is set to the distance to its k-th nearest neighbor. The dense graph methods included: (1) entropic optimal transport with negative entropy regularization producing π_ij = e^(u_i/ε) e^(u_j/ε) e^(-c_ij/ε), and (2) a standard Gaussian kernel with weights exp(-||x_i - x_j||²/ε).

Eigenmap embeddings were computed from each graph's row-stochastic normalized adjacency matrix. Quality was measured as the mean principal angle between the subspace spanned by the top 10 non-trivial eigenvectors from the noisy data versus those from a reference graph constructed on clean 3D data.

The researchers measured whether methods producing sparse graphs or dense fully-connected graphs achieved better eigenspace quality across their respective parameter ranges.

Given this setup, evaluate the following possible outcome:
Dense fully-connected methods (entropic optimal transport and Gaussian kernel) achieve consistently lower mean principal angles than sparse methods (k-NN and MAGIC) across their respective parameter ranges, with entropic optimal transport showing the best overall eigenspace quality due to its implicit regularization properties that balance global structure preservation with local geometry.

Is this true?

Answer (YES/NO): NO